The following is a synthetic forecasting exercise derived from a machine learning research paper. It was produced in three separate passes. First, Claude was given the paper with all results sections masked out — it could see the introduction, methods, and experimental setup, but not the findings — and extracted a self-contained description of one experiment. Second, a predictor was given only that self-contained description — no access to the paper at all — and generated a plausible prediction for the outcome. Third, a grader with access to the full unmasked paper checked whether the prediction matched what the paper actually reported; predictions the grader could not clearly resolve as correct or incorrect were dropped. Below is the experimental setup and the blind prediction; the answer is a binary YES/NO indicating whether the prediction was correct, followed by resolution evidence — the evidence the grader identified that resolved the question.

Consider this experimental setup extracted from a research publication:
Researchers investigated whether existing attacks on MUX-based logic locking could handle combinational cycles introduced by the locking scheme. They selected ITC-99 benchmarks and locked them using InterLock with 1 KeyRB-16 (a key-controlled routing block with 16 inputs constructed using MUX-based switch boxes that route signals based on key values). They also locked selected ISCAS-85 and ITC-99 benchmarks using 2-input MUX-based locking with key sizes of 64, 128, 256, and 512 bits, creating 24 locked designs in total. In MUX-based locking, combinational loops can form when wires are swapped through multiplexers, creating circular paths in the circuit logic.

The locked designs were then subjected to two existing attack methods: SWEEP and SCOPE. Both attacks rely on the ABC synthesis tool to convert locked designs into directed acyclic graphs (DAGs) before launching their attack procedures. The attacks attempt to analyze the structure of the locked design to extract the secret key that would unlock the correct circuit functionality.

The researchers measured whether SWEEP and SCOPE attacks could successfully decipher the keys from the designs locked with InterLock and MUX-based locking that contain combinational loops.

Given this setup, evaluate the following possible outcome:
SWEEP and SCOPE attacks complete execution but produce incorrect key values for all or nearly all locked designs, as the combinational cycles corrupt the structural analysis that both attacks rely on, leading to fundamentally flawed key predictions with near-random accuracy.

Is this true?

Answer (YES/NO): NO